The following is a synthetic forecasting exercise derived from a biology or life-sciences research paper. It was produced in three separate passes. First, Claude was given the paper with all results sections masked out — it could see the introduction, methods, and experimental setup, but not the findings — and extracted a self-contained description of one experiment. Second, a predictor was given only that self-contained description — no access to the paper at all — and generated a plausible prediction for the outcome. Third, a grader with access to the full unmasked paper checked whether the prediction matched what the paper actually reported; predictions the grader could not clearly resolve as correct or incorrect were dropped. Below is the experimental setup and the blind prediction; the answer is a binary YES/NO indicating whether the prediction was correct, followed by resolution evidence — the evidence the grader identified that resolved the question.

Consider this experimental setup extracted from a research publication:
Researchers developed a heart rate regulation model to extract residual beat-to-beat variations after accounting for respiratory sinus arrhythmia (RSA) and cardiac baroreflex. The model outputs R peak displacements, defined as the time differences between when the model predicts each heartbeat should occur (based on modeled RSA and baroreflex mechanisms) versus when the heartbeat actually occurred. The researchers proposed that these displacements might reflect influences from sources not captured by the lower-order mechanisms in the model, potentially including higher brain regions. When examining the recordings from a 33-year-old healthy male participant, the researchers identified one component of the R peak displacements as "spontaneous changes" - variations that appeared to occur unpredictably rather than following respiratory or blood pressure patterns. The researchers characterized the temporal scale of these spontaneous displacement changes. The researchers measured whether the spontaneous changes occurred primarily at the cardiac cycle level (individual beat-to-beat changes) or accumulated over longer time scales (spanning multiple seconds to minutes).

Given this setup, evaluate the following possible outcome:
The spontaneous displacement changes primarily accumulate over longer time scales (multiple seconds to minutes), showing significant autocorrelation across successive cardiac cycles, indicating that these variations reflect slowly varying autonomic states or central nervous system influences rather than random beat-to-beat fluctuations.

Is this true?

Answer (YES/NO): NO